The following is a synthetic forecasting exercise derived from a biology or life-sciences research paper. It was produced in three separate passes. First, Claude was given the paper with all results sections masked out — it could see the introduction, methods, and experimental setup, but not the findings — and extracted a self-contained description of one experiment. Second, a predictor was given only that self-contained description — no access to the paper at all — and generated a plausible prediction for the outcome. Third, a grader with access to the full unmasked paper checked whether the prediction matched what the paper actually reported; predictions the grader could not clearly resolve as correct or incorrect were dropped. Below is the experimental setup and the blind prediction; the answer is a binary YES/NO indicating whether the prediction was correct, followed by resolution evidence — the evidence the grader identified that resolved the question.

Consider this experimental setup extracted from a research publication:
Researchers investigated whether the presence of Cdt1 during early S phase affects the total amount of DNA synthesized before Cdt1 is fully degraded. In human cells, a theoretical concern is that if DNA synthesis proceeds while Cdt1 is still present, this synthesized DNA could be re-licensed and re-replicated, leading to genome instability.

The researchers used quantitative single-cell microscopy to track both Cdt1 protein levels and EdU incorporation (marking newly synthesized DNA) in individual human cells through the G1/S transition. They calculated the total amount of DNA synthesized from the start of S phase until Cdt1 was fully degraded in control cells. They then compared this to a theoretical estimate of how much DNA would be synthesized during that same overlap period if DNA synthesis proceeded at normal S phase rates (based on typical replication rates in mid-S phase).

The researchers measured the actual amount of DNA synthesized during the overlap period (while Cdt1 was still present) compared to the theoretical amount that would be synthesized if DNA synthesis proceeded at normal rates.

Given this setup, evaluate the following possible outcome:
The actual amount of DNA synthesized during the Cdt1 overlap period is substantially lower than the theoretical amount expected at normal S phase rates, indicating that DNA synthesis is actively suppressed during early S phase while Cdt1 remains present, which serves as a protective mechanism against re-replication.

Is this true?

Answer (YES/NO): YES